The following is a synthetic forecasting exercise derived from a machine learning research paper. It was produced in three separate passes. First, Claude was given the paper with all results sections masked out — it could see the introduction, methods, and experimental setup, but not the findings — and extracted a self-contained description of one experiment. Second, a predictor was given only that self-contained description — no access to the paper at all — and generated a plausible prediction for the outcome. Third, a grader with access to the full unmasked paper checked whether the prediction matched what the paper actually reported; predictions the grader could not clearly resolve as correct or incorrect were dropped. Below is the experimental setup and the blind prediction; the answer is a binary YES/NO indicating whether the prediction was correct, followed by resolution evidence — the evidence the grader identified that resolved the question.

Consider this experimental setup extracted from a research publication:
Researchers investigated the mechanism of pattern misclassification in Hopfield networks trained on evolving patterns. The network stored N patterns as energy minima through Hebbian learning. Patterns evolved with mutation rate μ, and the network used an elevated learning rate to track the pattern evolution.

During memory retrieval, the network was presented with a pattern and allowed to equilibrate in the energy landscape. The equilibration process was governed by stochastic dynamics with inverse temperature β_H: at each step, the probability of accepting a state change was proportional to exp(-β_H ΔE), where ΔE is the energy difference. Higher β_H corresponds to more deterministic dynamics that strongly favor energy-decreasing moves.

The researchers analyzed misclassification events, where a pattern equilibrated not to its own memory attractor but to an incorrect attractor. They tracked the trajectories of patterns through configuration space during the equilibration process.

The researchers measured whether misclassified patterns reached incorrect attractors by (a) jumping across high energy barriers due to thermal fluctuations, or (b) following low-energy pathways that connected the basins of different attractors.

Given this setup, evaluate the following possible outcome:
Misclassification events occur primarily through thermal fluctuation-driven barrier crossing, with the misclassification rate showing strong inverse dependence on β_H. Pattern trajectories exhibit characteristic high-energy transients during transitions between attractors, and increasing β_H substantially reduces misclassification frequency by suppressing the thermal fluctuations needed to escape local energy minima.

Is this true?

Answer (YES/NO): NO